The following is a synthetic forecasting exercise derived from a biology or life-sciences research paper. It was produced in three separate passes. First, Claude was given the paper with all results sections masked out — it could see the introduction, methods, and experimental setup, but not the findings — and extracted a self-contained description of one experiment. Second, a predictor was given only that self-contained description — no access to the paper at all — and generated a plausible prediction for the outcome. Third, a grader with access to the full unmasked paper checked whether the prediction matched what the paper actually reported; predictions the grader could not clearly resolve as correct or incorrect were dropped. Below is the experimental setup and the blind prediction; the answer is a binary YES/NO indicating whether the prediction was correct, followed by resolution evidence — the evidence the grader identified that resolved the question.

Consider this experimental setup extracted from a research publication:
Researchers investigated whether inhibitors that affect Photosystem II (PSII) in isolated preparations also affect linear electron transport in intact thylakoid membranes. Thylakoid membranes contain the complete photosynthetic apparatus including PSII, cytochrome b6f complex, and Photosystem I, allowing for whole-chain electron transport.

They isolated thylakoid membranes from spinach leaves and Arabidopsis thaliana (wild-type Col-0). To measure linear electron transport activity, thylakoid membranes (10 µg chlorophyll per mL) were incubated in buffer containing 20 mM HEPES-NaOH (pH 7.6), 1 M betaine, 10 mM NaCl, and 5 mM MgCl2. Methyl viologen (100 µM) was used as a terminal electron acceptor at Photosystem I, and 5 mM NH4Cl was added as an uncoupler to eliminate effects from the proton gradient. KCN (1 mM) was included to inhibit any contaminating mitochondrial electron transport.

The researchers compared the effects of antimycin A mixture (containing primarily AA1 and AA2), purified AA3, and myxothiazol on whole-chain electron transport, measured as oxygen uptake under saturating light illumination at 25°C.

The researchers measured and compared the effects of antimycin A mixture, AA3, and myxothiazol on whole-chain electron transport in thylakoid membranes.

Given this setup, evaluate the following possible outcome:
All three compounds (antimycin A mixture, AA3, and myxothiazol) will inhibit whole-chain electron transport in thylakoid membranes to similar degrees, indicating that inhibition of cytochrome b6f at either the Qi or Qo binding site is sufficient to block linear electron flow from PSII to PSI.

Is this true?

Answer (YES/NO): NO